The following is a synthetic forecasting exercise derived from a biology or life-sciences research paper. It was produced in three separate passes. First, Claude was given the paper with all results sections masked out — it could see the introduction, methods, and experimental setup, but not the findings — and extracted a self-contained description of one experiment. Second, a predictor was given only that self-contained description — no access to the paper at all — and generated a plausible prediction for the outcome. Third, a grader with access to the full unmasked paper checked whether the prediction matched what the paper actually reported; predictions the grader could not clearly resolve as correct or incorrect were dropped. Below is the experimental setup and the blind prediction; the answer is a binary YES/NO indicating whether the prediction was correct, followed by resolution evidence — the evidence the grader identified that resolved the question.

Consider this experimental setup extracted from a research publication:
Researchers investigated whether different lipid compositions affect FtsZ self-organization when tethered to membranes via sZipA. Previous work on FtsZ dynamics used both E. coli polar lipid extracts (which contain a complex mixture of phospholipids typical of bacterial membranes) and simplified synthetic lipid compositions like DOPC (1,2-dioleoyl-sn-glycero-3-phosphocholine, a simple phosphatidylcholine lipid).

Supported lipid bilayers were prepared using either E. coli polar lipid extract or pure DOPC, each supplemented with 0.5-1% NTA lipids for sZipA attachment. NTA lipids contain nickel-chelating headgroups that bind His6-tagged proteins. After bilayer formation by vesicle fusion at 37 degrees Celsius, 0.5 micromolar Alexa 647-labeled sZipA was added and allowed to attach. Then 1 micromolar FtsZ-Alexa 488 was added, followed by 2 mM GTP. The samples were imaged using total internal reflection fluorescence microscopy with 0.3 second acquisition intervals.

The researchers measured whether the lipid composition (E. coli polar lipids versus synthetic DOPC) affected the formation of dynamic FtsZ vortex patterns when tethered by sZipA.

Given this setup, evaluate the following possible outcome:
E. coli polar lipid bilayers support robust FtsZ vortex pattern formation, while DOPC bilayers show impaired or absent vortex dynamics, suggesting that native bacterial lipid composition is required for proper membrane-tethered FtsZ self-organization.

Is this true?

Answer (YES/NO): NO